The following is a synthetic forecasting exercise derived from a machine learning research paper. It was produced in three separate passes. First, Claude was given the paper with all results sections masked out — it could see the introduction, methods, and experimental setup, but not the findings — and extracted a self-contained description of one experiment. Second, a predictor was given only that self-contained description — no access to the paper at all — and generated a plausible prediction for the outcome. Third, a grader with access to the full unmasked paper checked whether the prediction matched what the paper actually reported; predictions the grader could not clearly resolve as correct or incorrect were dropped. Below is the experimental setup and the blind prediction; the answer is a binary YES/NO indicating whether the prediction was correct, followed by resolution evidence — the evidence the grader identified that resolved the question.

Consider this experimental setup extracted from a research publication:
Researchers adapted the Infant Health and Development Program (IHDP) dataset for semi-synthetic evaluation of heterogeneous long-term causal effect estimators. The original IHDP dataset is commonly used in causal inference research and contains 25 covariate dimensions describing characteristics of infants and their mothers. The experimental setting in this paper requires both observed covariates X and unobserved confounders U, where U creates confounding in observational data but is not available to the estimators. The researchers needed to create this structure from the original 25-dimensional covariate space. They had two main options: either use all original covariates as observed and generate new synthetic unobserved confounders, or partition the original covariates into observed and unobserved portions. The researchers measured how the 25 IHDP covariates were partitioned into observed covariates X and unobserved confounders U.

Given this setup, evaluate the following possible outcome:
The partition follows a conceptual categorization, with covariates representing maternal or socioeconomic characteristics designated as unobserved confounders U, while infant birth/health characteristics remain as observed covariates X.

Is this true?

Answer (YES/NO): NO